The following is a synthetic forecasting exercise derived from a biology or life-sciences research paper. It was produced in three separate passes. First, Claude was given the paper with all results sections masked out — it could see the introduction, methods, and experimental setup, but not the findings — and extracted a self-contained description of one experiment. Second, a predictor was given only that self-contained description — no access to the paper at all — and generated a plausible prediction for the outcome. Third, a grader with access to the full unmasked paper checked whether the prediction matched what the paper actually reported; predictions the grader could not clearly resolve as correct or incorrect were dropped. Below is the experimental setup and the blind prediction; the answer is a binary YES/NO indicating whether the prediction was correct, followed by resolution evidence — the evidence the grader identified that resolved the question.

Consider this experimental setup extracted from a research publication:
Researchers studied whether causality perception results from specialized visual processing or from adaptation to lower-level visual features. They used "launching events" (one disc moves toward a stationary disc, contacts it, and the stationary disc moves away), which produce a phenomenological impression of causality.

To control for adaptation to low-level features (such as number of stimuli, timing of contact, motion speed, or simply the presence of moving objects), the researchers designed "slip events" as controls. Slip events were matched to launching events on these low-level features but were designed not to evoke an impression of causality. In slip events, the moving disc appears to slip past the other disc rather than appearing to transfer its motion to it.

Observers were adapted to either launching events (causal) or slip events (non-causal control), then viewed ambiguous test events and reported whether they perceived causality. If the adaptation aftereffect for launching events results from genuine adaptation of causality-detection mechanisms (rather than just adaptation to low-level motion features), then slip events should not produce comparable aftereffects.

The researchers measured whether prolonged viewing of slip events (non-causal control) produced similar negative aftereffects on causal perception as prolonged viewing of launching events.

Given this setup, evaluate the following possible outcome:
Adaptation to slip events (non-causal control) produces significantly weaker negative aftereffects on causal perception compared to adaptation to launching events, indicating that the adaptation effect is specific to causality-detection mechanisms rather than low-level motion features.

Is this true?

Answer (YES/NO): YES